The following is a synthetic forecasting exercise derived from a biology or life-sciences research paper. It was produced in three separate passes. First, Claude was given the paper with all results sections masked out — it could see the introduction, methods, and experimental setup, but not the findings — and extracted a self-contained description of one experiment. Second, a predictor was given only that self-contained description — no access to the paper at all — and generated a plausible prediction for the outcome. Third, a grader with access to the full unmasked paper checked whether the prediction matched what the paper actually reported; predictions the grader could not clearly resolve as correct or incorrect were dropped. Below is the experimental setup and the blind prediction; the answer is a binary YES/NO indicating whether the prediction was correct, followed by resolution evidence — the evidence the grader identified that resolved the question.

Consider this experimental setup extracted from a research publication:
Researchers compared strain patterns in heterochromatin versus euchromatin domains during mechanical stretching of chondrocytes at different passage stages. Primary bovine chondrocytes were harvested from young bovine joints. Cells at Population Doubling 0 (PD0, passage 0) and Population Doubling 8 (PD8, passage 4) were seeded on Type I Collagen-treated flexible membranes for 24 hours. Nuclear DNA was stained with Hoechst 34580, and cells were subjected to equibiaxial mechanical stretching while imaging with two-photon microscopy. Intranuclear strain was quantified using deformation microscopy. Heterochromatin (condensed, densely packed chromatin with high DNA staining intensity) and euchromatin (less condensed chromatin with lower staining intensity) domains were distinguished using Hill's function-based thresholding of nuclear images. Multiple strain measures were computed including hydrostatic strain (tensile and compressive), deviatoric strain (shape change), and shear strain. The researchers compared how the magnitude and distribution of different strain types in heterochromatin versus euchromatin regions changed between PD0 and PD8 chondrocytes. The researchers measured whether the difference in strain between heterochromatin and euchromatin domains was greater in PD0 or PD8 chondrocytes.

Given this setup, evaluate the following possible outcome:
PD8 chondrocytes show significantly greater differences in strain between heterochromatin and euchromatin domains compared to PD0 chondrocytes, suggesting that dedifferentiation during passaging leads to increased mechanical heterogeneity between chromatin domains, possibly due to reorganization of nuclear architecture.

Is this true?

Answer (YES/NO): YES